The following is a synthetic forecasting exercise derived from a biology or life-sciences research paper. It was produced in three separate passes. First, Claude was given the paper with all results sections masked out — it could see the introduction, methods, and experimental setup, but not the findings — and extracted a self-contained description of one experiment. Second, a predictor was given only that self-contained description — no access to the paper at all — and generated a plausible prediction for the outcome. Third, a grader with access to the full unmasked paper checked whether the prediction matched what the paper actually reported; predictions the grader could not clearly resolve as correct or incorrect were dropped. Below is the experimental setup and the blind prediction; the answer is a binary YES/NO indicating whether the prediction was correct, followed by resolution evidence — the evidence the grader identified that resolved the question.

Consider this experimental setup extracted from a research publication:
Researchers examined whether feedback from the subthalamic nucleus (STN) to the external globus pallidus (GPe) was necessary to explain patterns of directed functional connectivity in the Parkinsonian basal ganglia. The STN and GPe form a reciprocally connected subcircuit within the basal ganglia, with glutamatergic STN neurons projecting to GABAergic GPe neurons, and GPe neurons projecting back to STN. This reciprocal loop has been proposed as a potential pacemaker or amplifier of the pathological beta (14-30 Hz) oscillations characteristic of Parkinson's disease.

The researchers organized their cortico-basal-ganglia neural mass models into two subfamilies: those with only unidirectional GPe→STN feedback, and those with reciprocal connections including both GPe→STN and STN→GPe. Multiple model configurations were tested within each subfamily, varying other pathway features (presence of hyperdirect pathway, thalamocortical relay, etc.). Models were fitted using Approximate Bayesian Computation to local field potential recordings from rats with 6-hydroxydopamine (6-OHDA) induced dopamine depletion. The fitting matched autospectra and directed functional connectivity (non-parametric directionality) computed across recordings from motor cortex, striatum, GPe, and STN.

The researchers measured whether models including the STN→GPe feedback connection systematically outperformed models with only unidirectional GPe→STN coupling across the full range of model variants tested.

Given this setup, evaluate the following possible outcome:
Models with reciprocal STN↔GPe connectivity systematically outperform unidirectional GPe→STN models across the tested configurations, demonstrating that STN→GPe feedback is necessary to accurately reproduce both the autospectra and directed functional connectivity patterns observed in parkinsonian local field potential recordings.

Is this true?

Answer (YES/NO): YES